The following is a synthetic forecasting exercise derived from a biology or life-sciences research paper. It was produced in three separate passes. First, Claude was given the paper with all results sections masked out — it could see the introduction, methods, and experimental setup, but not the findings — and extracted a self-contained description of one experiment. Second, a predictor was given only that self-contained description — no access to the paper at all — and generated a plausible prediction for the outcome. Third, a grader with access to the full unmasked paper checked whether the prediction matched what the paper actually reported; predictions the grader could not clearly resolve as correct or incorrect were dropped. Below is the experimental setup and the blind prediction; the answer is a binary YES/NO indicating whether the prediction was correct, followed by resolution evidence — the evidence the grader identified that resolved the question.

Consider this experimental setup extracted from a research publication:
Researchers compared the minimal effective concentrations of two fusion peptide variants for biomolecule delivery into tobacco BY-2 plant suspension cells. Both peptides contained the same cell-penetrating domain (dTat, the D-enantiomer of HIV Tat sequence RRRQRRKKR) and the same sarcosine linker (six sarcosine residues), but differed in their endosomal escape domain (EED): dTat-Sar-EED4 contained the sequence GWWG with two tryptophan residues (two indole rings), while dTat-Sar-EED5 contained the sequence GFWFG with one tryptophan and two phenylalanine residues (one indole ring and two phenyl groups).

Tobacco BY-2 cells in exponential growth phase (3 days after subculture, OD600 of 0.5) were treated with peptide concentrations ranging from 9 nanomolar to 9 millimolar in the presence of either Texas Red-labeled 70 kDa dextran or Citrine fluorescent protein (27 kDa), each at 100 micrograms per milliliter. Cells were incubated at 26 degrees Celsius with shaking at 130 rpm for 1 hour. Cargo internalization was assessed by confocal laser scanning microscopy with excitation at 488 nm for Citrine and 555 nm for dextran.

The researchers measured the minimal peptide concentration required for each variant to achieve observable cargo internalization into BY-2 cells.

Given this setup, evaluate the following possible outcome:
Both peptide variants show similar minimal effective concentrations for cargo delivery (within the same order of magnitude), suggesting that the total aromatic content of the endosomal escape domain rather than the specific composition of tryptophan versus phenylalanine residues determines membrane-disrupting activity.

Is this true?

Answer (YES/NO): YES